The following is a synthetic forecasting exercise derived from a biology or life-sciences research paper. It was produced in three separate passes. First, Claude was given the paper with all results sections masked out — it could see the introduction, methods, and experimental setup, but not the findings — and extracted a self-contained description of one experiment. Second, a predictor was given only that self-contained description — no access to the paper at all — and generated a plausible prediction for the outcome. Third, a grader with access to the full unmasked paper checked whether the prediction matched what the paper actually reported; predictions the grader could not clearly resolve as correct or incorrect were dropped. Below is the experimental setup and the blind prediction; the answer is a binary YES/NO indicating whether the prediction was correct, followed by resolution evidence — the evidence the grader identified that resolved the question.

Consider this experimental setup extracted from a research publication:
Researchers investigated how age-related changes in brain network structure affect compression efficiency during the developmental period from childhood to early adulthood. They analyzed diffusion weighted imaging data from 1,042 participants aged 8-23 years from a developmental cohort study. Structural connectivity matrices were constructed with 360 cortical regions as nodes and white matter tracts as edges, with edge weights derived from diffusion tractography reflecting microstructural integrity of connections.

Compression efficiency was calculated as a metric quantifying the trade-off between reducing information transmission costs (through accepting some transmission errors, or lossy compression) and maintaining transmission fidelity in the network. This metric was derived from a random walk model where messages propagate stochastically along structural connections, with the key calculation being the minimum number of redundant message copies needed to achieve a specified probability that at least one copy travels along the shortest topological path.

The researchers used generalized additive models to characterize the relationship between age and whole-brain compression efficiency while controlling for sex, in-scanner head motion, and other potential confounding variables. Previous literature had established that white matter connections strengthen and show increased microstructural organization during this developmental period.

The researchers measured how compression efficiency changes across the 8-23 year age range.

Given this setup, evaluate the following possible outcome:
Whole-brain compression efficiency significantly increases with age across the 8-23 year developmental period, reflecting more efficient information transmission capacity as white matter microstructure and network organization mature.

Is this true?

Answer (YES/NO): NO